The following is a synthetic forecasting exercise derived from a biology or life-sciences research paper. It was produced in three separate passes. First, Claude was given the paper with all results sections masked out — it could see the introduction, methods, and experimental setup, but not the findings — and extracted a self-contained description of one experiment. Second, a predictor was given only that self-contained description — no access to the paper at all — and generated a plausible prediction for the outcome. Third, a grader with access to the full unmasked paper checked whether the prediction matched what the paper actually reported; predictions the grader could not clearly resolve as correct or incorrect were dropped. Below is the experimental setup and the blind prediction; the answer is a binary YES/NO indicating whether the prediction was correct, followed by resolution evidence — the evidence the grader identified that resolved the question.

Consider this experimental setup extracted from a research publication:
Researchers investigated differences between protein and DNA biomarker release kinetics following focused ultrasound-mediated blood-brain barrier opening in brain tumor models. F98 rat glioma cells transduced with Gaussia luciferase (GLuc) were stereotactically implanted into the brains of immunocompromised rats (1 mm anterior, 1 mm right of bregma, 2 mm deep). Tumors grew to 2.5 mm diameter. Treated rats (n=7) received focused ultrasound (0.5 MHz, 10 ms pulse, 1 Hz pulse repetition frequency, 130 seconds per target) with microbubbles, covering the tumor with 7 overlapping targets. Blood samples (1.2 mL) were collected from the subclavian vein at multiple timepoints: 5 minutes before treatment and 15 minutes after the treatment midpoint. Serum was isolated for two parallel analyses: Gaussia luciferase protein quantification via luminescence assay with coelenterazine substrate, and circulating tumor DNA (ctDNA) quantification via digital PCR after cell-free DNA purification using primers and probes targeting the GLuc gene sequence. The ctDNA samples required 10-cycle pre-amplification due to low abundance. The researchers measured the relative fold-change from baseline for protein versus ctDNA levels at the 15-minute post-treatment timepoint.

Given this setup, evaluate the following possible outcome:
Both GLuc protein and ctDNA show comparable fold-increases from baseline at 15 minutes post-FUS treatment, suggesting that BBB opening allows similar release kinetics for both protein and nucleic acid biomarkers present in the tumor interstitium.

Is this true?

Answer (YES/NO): NO